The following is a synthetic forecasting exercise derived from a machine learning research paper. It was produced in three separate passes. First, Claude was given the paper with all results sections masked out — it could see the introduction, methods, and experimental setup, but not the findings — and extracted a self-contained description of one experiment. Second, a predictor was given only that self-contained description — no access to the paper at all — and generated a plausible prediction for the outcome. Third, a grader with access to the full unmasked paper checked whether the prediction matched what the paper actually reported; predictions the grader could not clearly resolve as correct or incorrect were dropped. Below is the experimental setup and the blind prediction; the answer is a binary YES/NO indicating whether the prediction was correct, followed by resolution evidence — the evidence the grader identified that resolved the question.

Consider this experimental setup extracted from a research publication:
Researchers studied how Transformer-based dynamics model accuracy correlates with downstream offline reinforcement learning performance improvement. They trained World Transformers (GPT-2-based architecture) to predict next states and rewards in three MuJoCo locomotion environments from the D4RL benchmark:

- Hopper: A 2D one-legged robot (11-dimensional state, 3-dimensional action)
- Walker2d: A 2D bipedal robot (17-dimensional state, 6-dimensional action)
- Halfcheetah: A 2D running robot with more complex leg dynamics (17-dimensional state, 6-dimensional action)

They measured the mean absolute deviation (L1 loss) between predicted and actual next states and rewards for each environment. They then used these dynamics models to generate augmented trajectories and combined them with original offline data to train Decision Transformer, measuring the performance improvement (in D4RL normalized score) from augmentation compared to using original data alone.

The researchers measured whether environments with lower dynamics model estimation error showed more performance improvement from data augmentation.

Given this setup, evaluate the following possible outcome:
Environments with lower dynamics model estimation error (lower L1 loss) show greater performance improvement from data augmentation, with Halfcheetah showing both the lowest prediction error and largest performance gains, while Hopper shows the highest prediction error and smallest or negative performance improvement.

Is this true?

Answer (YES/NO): NO